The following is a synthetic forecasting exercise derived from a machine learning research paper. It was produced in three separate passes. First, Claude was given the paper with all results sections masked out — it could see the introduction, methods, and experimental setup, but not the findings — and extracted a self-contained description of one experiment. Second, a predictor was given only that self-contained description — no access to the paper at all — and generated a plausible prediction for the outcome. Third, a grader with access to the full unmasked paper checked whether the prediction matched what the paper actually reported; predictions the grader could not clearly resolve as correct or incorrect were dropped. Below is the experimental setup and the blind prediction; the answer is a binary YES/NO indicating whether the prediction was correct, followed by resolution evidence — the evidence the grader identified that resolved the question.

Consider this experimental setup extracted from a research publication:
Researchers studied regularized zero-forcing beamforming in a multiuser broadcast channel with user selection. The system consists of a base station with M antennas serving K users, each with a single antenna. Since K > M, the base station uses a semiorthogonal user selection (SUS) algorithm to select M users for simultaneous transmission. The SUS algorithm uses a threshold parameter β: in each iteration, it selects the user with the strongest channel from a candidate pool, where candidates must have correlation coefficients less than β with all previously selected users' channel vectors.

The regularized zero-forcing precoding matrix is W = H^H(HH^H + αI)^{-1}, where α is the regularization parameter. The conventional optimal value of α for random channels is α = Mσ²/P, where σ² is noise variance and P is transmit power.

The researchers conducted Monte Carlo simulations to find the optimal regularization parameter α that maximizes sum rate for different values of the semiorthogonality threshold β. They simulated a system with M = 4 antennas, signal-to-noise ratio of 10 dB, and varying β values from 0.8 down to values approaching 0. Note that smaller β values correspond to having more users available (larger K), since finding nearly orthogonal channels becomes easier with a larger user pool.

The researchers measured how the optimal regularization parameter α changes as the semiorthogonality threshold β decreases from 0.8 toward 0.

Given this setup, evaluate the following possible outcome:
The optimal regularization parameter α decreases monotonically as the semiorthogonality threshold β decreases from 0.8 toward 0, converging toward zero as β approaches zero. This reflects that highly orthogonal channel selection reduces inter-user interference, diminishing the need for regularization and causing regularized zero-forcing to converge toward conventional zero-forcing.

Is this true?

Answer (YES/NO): NO